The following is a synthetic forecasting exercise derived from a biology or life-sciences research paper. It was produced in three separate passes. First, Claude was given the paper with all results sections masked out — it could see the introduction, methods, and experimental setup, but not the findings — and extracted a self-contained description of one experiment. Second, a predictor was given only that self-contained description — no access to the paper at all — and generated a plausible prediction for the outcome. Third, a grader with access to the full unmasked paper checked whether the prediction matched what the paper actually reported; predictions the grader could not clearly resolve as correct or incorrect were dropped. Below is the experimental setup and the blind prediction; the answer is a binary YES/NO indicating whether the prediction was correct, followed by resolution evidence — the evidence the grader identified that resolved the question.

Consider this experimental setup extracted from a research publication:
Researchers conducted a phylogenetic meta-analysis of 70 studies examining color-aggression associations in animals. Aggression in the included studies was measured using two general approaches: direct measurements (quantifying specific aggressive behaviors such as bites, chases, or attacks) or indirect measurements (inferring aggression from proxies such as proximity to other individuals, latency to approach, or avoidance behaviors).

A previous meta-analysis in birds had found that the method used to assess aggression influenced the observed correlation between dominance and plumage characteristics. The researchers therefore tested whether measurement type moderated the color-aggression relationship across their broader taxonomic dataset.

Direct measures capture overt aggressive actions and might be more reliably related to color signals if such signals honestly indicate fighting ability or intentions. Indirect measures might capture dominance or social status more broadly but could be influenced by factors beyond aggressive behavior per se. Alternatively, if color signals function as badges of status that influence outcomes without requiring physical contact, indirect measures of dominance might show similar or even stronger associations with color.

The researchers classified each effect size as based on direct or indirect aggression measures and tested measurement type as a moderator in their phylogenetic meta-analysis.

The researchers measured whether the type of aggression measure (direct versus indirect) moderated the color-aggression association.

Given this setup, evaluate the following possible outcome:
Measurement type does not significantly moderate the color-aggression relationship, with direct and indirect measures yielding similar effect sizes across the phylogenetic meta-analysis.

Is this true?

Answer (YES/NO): YES